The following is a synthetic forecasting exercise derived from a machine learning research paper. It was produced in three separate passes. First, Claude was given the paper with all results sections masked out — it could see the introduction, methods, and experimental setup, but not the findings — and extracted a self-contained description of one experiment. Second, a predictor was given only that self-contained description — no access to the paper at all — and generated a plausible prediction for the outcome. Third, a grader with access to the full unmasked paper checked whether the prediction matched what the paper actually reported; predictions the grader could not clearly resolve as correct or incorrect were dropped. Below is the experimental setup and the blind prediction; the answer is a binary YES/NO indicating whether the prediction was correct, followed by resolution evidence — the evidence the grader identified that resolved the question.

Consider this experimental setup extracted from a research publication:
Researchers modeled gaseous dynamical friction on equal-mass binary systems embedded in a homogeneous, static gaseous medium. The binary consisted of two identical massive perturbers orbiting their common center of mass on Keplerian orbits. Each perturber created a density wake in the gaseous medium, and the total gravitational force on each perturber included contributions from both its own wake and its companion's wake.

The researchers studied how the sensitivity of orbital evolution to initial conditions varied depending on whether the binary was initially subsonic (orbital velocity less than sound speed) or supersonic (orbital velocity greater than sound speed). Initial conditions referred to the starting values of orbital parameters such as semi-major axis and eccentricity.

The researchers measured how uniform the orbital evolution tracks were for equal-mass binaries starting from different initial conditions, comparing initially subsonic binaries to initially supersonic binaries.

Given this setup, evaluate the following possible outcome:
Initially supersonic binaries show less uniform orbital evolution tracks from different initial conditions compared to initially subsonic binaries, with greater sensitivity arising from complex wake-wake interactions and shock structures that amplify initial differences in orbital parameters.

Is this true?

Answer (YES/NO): YES